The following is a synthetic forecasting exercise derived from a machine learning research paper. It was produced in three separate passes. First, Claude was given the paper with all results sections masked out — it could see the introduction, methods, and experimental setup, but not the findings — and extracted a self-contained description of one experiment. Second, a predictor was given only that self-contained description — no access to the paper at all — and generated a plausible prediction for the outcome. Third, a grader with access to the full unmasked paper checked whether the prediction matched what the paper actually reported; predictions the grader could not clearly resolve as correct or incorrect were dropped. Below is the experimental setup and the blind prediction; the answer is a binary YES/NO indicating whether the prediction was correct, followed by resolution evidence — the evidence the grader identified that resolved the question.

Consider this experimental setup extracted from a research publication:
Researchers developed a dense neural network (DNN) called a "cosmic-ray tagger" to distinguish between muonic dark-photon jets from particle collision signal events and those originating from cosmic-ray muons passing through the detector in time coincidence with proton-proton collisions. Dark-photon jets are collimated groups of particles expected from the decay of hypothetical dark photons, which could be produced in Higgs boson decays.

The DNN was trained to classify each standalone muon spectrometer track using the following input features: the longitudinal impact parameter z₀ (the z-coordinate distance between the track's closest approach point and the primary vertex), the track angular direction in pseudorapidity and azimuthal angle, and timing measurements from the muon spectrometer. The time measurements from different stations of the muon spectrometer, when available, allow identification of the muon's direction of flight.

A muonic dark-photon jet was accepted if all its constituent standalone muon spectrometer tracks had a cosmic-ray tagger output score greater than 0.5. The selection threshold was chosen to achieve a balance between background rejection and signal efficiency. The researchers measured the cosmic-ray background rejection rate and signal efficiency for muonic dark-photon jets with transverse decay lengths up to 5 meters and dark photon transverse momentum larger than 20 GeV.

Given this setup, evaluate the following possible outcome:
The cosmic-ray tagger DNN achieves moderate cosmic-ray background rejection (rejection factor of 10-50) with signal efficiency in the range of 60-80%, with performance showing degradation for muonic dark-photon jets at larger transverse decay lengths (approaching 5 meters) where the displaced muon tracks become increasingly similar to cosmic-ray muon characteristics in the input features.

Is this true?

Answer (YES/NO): NO